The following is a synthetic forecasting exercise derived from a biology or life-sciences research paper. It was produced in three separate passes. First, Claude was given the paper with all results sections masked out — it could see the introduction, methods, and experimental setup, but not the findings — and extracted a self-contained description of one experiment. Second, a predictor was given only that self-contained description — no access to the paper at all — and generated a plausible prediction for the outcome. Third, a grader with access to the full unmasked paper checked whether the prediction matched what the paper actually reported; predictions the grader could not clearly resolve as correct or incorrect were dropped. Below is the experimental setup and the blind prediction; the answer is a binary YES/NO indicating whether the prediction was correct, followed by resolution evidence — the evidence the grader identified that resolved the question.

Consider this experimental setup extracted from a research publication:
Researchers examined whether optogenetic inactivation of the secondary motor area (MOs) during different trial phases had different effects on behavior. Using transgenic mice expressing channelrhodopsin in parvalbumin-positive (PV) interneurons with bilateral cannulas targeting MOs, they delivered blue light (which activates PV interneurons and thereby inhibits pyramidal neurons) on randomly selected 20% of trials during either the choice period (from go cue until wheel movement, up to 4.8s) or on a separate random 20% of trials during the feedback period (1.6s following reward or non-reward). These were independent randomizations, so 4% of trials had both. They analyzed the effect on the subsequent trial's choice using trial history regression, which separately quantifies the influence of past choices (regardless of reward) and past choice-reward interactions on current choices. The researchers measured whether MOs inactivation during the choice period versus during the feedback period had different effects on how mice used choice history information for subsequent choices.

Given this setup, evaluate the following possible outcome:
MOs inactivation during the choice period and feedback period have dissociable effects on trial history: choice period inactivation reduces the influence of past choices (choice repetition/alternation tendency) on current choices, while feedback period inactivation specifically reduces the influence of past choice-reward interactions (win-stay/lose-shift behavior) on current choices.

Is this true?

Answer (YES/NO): NO